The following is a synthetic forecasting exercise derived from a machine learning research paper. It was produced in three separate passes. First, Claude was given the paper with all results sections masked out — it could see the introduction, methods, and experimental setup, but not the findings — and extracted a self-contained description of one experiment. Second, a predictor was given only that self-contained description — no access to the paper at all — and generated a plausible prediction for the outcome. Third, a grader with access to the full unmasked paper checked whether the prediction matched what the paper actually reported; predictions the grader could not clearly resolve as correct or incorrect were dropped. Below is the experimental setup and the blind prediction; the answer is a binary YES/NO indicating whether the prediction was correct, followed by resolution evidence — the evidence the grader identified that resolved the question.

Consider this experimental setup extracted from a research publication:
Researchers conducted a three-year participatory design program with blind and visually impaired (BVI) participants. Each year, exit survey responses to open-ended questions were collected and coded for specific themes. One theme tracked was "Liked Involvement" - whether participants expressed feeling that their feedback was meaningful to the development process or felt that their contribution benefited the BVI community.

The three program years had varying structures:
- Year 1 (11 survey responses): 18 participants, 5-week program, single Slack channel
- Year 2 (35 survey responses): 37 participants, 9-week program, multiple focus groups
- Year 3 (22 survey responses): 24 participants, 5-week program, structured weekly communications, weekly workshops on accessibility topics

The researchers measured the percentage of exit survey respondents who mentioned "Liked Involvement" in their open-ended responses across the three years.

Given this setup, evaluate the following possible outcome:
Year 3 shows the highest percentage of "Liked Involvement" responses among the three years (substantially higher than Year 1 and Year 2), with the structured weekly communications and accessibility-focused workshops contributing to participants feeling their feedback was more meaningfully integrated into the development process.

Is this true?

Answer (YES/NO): YES